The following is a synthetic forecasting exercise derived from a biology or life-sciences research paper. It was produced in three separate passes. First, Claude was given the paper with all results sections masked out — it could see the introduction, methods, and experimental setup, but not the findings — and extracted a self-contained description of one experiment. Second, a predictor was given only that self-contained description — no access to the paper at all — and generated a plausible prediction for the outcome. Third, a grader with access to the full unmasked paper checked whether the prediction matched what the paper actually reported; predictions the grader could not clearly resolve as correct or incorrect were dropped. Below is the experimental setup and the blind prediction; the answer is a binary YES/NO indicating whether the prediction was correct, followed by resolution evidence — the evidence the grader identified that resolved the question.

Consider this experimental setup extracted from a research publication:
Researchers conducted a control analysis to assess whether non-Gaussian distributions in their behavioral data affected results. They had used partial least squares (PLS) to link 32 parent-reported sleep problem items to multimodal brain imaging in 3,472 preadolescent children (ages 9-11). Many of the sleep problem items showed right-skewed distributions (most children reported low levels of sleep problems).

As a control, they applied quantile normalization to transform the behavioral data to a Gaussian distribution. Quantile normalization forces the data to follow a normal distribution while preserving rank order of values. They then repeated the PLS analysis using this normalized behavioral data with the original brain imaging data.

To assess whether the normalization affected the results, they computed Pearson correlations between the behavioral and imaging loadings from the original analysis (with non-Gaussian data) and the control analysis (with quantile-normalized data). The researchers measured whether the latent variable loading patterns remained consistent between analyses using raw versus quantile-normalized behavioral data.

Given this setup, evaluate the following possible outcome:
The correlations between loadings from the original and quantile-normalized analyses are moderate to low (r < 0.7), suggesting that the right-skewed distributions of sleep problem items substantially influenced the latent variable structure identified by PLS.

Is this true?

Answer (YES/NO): NO